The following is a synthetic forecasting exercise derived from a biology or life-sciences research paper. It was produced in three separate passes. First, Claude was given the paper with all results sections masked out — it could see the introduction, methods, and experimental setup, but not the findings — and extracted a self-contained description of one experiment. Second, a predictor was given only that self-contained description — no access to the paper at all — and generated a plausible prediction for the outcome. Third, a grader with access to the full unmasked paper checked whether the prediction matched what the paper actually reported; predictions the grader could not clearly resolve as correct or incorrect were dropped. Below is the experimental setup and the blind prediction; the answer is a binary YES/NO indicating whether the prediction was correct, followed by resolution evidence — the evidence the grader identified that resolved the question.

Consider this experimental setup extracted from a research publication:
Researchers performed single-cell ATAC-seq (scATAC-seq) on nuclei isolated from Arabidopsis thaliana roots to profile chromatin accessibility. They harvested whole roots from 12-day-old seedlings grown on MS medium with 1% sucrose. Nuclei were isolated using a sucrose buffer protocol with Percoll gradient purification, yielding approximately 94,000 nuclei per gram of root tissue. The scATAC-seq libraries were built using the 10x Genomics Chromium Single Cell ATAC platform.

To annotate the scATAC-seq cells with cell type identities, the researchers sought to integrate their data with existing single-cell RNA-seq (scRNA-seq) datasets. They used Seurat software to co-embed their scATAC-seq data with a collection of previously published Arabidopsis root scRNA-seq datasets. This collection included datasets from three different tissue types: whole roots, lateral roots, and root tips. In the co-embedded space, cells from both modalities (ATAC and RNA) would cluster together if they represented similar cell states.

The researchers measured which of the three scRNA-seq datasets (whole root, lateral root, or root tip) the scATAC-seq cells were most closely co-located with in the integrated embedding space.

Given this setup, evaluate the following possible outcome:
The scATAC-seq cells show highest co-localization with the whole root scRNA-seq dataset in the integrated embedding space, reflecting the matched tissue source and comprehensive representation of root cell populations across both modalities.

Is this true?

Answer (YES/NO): NO